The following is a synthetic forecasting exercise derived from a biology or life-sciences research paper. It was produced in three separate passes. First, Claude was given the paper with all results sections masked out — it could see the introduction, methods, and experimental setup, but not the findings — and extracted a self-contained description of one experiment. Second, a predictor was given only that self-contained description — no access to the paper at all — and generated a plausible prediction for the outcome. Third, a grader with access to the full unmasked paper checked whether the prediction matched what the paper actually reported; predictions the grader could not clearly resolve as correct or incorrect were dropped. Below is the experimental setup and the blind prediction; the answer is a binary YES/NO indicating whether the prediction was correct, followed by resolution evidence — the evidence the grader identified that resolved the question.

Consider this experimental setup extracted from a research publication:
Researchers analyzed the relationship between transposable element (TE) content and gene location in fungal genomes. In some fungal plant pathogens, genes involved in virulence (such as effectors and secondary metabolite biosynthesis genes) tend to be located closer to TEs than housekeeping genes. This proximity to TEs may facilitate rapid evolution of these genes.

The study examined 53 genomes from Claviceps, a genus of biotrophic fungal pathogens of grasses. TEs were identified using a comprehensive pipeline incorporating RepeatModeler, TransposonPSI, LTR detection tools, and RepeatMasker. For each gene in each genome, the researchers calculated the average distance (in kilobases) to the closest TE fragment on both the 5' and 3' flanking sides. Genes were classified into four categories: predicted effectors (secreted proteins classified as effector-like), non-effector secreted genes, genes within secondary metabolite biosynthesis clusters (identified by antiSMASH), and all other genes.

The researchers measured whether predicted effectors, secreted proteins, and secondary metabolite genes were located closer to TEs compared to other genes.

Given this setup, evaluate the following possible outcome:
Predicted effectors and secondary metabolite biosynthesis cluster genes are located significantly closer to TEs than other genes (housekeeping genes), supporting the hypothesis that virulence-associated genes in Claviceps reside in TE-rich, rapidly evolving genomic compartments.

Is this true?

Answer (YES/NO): NO